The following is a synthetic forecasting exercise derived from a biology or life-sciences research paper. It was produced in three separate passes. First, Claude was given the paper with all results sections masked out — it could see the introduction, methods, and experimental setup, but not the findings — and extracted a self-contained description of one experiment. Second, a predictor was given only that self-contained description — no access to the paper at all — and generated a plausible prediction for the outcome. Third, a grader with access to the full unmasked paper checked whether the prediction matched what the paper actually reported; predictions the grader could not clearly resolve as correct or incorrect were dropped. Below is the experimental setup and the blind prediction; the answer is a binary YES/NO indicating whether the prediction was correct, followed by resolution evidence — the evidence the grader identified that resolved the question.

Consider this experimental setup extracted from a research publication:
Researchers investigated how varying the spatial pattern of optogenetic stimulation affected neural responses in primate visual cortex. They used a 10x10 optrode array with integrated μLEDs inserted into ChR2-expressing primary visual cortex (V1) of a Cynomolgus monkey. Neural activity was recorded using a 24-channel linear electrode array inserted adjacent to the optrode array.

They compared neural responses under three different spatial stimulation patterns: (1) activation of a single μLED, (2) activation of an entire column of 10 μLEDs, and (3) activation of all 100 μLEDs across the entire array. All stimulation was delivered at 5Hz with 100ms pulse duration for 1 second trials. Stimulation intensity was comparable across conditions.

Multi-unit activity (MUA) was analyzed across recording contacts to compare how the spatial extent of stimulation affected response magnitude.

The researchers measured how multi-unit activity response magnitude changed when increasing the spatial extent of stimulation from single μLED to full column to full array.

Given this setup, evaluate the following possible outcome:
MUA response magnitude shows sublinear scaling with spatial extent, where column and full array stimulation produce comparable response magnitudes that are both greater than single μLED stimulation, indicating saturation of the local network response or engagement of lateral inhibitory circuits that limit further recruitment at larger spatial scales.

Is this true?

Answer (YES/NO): NO